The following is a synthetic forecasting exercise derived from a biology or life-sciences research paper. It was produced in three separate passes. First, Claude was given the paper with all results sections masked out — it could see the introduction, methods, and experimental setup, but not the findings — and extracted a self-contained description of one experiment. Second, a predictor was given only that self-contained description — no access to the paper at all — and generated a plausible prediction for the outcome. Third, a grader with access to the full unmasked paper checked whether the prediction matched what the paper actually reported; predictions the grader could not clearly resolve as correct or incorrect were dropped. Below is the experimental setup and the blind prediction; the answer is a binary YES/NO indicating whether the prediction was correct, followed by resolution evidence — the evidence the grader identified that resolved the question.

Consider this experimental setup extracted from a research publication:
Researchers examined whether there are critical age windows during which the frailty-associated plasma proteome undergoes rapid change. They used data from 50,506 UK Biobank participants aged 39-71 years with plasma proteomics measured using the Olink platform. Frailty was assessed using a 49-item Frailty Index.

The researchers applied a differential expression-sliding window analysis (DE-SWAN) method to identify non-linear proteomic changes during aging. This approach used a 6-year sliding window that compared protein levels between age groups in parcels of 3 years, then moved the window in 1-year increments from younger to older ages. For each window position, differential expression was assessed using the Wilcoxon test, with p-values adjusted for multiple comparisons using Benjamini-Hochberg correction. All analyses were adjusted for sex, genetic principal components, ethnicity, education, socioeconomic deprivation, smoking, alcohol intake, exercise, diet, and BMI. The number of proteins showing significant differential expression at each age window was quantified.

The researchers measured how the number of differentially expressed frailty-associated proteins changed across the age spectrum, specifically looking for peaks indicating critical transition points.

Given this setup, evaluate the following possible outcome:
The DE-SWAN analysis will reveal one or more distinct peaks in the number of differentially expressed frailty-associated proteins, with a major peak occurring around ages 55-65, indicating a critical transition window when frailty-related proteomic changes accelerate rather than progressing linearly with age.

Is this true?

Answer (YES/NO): NO